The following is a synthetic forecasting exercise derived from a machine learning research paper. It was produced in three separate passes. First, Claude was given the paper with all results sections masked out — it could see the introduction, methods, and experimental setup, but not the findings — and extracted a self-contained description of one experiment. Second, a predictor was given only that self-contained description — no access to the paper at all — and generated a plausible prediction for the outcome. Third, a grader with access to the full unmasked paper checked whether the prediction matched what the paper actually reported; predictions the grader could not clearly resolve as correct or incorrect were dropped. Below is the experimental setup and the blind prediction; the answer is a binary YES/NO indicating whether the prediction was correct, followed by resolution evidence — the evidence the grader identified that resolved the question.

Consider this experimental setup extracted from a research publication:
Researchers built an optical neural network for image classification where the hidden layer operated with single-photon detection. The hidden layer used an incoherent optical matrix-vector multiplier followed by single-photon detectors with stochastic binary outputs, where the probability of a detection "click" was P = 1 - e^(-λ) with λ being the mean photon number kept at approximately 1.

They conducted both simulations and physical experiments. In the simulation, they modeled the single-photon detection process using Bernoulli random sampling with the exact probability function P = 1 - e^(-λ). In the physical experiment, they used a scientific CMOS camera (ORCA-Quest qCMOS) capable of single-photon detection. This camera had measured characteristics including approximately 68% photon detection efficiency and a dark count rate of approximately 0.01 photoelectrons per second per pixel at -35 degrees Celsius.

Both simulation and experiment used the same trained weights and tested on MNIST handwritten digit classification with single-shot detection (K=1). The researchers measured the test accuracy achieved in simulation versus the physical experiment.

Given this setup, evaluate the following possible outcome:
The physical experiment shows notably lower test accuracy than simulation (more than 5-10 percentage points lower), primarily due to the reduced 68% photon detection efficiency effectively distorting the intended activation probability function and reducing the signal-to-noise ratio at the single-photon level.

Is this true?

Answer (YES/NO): NO